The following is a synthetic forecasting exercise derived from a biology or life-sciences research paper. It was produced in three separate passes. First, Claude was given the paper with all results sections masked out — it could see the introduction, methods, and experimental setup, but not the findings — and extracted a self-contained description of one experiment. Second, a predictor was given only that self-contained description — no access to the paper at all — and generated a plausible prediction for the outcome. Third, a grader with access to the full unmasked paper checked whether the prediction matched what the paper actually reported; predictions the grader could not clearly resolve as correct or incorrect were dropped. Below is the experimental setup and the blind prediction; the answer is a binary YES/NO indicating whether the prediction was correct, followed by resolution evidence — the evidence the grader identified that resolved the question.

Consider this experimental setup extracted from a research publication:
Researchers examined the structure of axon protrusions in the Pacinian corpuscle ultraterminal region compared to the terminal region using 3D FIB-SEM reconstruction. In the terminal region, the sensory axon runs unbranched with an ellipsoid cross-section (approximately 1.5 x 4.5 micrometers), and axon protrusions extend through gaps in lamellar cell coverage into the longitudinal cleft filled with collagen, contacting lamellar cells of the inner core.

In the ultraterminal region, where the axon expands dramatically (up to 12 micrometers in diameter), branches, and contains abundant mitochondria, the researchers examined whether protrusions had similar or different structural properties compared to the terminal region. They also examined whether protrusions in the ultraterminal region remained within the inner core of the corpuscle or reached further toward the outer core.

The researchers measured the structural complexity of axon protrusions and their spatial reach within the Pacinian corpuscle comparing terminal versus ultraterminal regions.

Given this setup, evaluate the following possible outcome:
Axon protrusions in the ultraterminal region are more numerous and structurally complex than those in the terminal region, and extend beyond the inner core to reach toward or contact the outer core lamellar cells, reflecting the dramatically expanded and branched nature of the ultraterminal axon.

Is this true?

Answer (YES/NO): YES